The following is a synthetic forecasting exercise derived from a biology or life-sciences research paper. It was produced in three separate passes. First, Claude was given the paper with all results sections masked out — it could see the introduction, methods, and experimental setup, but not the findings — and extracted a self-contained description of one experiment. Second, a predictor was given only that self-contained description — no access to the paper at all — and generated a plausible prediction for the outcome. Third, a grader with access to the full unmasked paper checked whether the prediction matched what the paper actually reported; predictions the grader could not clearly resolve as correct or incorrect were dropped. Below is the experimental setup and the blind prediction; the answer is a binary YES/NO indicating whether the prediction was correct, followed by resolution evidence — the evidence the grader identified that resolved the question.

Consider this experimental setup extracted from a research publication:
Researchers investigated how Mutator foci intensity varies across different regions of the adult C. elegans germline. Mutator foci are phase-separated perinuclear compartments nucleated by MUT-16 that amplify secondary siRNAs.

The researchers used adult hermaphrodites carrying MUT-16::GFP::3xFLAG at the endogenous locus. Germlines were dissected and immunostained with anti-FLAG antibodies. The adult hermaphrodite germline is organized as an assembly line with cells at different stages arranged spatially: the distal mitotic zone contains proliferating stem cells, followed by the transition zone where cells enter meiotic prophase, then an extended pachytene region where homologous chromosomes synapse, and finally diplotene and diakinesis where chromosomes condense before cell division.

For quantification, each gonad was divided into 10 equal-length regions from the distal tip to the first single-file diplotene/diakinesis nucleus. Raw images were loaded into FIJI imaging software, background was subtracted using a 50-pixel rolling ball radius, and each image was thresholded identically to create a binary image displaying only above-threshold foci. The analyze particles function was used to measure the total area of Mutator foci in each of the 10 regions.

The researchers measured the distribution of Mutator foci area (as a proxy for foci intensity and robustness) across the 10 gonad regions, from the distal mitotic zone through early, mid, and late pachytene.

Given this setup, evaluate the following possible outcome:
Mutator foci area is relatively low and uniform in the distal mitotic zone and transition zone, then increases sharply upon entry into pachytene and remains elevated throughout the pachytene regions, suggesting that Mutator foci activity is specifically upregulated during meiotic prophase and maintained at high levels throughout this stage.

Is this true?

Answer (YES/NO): NO